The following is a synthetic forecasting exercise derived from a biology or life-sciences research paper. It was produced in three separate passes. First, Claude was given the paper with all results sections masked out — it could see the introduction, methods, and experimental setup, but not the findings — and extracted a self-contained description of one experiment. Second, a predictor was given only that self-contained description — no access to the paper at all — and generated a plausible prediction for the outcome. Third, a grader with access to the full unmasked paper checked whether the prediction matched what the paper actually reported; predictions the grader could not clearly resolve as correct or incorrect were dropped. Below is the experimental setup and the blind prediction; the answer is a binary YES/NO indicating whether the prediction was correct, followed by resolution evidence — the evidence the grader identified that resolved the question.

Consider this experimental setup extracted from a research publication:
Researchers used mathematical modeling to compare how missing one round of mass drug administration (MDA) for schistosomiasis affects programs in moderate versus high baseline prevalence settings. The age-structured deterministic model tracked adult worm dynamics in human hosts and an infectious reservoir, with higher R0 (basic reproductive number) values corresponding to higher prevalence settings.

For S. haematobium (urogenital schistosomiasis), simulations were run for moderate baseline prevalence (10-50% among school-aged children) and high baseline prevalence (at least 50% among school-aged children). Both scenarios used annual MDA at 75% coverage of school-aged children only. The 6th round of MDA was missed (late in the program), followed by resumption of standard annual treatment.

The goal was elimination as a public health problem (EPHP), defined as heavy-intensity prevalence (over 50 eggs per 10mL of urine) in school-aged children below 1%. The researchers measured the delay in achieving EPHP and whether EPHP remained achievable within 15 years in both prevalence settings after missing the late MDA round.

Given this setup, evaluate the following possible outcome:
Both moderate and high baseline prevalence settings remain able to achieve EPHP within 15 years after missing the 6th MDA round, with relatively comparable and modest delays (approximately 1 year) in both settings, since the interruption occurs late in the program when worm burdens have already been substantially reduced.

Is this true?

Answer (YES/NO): NO